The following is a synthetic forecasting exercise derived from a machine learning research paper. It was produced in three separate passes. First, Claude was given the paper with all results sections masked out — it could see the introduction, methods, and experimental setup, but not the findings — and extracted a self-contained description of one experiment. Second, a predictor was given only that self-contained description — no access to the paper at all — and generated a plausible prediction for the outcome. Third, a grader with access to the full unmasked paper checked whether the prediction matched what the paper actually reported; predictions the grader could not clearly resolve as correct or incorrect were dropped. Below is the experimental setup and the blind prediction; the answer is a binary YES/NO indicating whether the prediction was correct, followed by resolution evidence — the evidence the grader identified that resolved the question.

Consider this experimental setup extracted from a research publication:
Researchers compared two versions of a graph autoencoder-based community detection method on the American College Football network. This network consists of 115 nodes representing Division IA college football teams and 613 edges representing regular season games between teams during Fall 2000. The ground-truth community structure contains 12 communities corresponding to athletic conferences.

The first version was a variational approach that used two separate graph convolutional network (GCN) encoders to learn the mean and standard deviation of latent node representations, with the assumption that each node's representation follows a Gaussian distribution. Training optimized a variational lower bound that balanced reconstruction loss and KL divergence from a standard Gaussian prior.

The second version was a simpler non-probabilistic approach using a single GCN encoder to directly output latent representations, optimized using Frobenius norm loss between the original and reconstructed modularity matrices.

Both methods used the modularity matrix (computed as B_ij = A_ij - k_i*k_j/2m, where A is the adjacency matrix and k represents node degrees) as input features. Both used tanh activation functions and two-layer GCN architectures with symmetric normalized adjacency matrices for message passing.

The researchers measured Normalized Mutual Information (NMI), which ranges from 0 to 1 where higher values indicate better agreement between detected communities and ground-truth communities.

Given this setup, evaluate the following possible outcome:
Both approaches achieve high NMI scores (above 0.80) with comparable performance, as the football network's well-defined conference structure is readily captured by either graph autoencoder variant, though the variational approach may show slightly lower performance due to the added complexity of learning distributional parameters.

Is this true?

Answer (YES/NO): YES